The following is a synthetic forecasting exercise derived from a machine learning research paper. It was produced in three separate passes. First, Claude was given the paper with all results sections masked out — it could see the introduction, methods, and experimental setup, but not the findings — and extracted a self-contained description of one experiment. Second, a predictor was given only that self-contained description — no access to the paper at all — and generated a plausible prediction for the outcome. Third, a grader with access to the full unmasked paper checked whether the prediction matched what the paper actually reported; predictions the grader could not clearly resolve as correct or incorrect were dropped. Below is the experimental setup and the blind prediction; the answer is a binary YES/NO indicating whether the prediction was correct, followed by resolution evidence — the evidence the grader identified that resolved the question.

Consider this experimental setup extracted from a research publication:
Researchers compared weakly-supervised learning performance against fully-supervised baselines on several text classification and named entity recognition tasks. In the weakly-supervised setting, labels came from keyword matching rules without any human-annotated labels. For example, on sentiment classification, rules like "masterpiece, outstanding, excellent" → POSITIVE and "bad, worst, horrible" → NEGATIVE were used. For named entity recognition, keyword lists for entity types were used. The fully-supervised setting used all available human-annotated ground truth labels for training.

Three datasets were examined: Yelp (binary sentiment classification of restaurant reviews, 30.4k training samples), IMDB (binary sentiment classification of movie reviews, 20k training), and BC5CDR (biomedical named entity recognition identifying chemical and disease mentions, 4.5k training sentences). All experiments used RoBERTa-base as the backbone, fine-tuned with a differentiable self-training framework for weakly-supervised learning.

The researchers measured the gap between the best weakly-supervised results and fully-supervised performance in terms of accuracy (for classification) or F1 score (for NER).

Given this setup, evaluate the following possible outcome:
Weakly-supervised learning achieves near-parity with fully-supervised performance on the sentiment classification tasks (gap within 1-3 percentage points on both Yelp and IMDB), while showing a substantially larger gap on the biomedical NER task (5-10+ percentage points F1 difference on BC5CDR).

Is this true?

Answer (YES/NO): NO